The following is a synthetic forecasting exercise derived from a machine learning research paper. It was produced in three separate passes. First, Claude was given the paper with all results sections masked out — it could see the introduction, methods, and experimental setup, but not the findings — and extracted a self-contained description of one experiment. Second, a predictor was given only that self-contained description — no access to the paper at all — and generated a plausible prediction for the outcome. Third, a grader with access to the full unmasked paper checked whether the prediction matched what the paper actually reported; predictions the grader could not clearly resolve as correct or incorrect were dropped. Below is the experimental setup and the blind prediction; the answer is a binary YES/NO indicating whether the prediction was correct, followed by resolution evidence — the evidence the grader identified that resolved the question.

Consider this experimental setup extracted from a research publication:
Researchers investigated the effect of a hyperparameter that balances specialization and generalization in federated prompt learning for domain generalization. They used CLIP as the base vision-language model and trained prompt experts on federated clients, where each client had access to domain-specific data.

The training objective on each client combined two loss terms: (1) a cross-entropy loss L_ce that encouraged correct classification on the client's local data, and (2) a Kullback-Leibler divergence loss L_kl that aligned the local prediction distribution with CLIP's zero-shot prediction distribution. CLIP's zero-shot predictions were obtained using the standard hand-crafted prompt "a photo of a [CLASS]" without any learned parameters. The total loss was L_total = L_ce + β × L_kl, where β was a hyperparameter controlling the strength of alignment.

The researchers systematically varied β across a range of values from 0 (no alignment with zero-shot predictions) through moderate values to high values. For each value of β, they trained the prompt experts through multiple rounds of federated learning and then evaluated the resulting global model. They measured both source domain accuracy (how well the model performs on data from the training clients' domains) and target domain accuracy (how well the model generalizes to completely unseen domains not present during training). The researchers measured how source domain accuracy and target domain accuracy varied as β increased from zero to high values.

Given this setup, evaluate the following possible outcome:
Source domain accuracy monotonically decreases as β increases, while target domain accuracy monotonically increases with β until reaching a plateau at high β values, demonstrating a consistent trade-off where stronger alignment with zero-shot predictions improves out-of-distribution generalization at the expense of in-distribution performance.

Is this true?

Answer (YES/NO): NO